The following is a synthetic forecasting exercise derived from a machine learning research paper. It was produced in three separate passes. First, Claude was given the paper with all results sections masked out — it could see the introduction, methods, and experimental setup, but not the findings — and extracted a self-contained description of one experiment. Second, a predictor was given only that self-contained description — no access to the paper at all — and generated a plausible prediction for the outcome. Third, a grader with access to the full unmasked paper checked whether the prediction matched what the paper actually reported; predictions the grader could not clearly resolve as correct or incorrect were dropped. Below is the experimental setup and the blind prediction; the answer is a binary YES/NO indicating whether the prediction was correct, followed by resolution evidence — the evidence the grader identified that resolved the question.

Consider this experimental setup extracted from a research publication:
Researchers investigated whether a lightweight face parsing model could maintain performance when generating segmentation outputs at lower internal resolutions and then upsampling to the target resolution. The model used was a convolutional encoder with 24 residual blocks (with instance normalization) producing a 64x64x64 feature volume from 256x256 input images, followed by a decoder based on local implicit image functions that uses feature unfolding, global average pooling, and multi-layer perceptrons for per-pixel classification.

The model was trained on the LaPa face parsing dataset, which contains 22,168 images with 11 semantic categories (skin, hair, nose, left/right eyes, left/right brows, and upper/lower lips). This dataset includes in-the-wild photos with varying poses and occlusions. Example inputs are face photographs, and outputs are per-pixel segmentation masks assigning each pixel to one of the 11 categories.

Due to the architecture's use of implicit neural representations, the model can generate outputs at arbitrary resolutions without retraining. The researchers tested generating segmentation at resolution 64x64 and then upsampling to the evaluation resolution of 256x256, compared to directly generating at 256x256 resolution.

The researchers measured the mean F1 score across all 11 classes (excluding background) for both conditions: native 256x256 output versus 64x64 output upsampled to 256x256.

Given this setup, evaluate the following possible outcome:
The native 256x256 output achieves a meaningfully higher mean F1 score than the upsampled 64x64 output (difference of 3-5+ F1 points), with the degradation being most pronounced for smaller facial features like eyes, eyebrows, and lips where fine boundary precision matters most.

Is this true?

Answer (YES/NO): NO